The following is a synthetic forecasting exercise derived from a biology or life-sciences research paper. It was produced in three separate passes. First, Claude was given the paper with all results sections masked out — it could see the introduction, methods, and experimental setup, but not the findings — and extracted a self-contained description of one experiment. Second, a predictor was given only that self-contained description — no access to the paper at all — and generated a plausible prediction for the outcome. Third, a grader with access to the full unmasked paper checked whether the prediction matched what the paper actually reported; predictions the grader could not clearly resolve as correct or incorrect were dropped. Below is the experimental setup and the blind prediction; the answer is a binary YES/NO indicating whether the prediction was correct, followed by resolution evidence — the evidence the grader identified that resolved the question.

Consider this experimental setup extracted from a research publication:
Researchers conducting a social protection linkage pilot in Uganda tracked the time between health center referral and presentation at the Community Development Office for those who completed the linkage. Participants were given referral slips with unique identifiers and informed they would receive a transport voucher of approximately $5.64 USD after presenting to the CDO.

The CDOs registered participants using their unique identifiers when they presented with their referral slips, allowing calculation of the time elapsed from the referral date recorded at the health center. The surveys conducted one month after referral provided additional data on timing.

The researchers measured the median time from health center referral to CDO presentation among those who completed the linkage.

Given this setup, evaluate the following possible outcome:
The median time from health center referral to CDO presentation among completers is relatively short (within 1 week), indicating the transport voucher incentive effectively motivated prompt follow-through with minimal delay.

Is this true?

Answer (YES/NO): YES